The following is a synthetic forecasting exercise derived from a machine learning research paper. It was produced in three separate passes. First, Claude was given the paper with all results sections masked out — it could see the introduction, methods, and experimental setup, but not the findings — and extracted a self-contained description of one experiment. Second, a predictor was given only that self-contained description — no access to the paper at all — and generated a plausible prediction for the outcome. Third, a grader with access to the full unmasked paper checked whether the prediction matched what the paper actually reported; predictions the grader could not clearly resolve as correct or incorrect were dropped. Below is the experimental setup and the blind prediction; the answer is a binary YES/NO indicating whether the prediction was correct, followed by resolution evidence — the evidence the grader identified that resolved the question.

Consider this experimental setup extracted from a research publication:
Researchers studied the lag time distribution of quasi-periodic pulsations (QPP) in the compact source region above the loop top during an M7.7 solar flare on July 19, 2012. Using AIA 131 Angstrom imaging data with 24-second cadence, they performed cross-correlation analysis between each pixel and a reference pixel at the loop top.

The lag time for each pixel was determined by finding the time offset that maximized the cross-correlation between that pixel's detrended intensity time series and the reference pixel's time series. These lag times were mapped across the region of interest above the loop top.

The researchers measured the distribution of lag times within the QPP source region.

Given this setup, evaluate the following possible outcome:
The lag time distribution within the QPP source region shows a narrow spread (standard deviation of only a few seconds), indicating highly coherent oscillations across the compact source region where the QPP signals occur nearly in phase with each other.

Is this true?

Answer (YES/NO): NO